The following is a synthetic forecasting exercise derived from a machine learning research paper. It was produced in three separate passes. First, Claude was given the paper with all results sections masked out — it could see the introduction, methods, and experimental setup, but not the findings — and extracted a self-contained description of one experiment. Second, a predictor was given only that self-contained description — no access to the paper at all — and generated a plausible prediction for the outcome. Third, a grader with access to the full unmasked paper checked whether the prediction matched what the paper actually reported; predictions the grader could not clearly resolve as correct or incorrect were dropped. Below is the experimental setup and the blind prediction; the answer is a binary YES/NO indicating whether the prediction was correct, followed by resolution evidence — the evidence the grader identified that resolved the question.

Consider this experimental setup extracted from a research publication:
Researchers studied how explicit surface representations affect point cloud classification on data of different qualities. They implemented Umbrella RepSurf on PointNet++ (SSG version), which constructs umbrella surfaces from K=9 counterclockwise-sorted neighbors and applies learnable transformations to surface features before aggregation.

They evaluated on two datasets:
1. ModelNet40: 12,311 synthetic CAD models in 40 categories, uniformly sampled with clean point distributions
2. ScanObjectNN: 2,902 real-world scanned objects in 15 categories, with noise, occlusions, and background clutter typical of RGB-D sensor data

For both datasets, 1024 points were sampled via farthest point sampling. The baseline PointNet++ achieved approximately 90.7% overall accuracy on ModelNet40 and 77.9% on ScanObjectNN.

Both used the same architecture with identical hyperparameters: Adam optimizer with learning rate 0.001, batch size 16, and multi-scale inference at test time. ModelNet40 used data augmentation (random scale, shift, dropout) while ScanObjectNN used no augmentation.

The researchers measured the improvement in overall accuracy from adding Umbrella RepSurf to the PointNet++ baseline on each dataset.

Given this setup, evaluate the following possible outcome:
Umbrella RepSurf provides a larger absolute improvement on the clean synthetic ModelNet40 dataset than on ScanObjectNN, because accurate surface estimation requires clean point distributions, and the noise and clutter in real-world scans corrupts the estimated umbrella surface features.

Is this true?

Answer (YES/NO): NO